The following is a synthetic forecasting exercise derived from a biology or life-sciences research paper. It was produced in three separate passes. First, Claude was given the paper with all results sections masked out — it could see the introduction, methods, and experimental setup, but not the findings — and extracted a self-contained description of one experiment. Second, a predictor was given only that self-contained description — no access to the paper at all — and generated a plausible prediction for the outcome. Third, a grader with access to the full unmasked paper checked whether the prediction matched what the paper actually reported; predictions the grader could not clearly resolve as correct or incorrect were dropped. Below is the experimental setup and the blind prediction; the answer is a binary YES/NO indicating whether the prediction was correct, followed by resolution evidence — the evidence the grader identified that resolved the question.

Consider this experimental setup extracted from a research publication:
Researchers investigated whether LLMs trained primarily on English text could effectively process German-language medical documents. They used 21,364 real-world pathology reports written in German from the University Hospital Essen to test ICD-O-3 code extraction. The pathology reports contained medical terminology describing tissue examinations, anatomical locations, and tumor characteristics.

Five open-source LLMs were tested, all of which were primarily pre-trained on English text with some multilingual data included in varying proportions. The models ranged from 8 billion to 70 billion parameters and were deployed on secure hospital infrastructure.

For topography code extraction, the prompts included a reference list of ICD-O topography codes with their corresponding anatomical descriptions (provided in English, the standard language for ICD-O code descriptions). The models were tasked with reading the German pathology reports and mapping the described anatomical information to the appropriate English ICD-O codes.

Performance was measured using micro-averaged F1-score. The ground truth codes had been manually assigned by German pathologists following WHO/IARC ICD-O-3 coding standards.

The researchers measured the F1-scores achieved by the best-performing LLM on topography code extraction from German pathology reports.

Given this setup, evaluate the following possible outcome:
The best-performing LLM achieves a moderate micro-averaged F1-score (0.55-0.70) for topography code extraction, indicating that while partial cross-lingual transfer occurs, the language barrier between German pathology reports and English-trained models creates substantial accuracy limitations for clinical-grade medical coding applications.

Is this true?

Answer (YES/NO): NO